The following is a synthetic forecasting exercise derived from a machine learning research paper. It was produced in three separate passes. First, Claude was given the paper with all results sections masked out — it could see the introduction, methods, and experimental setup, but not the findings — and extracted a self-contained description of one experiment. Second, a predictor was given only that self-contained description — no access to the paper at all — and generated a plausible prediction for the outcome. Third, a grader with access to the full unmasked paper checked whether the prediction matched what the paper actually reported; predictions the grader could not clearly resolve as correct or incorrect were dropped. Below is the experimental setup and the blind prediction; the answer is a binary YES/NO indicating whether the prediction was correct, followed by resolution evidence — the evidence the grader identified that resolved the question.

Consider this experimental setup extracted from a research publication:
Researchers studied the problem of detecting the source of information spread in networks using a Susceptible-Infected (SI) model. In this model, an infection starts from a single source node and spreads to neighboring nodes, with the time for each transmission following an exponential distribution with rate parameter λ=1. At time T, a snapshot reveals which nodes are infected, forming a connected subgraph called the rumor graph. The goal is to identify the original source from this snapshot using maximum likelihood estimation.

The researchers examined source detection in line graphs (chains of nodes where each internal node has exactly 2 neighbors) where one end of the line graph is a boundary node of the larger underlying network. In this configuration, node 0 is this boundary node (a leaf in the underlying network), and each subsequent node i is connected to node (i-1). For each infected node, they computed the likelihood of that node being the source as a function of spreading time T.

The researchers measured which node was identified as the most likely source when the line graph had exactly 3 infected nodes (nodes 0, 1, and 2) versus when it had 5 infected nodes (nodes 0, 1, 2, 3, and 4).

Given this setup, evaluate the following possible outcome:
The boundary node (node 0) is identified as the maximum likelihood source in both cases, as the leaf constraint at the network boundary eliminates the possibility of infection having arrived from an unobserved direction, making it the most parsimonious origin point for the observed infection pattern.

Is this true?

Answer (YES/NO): NO